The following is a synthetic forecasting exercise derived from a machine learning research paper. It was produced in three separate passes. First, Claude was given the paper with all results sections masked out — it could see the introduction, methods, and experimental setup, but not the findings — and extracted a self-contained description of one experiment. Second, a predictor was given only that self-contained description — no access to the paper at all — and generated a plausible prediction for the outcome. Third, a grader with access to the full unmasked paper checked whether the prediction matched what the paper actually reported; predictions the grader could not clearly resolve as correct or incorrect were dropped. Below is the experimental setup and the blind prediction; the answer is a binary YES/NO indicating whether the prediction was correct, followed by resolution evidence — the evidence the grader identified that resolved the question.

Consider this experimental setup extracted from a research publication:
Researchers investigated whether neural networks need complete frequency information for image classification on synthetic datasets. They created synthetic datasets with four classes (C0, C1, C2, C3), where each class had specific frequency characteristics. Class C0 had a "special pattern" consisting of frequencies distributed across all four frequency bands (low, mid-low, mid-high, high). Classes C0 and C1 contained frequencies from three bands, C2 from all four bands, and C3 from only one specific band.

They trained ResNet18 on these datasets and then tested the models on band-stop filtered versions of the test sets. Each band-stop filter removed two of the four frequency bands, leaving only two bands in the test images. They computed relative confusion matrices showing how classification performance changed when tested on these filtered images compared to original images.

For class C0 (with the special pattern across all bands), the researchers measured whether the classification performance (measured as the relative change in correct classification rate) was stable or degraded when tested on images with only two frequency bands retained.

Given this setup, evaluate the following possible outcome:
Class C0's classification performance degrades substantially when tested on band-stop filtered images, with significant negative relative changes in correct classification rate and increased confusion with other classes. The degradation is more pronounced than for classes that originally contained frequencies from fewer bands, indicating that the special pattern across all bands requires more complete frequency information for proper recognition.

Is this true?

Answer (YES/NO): NO